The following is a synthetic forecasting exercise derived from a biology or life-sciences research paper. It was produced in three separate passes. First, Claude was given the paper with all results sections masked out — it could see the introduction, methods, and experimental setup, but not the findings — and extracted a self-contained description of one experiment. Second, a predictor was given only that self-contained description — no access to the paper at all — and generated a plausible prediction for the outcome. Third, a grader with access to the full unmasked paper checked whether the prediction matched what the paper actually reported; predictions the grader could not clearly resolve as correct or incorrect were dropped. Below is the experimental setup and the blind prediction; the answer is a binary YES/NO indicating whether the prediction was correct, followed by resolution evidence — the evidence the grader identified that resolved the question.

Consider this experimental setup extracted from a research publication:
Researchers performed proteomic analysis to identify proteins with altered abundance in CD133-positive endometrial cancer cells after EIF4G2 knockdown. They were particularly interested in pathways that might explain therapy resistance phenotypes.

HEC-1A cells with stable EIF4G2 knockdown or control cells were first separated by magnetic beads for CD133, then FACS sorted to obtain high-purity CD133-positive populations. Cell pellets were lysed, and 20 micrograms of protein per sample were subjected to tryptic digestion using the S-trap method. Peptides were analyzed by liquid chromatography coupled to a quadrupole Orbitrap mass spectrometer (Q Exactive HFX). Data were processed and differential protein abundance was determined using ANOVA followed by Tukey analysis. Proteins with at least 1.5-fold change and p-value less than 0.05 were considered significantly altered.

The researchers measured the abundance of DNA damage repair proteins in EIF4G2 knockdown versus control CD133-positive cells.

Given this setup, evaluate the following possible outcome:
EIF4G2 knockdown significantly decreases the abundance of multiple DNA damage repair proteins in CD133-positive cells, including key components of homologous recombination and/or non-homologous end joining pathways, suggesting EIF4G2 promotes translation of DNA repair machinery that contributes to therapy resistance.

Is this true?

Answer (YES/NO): NO